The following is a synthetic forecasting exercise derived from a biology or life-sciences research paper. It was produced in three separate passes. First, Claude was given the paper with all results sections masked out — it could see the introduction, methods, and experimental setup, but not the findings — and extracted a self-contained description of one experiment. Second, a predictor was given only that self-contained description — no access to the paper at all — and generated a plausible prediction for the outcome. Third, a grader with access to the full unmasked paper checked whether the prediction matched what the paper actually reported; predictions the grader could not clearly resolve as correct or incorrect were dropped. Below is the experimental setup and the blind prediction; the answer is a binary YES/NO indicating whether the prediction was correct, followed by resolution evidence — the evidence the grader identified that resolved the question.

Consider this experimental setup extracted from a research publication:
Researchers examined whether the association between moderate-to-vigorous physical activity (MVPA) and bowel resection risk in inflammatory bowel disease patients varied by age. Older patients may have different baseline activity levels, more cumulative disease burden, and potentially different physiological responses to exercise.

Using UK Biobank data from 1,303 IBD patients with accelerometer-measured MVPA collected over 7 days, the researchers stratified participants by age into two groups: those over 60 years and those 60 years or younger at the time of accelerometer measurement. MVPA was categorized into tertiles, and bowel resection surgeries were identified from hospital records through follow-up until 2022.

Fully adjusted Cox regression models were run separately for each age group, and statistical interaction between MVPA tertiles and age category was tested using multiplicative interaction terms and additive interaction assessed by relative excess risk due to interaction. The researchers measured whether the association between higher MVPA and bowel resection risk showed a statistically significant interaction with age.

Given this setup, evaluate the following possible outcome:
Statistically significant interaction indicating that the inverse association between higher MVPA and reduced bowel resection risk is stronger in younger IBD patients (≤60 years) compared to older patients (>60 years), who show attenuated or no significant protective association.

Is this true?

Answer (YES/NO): NO